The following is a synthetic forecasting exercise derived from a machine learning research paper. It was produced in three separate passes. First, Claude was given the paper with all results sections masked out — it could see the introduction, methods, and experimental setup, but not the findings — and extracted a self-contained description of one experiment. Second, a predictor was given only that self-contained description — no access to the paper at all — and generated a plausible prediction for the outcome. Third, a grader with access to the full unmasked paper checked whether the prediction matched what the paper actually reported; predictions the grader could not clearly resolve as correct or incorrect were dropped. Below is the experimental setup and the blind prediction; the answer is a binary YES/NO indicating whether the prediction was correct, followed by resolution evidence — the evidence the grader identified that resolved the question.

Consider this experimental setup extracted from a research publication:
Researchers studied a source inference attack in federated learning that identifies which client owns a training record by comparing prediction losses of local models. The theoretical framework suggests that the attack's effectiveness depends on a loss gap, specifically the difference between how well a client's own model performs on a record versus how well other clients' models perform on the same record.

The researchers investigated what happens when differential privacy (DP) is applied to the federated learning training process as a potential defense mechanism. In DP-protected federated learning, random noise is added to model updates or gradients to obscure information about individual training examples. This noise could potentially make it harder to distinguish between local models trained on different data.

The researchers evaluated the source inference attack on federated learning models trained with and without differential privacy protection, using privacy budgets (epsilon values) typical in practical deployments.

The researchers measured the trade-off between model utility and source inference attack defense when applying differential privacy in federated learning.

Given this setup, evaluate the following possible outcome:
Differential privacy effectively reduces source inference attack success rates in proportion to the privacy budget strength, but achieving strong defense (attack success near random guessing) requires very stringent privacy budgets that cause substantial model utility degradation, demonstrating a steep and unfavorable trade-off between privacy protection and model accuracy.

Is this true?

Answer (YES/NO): NO